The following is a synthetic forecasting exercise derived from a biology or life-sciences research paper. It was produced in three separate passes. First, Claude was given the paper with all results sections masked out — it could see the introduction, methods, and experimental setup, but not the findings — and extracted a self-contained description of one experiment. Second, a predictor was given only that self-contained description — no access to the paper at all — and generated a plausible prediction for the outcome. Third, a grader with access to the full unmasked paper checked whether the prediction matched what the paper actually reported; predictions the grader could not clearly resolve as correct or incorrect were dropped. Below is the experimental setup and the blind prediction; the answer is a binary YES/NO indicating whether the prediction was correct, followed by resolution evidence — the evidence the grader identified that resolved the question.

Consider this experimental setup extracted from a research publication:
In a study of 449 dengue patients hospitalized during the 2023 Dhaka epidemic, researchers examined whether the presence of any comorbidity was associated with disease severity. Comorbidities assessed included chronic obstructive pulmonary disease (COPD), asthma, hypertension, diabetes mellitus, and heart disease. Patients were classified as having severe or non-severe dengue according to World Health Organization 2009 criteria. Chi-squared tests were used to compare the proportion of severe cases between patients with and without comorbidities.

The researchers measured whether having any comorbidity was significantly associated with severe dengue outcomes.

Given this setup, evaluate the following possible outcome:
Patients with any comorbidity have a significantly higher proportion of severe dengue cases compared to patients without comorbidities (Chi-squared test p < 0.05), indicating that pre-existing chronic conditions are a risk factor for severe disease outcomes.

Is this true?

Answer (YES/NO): YES